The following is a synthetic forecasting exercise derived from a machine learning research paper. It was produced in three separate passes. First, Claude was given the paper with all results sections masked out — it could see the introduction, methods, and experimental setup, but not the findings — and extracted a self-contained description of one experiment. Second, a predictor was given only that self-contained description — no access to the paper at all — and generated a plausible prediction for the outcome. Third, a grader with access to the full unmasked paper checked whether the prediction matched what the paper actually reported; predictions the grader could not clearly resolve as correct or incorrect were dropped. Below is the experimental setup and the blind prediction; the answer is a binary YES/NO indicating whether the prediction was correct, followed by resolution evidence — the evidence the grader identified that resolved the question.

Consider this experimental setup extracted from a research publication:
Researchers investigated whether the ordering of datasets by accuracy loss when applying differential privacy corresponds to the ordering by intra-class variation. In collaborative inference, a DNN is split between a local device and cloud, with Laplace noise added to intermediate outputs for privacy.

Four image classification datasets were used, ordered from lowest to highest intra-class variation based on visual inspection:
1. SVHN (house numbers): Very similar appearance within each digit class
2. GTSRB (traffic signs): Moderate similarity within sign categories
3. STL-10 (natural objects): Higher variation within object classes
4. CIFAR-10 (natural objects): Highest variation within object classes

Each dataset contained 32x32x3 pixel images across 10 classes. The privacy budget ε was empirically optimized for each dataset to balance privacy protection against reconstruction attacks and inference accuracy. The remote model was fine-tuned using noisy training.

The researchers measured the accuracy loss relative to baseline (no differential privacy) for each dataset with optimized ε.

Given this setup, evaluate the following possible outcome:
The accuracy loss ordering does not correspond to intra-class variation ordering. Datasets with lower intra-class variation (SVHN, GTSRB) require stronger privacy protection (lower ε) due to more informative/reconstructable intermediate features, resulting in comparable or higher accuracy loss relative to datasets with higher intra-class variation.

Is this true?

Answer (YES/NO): NO